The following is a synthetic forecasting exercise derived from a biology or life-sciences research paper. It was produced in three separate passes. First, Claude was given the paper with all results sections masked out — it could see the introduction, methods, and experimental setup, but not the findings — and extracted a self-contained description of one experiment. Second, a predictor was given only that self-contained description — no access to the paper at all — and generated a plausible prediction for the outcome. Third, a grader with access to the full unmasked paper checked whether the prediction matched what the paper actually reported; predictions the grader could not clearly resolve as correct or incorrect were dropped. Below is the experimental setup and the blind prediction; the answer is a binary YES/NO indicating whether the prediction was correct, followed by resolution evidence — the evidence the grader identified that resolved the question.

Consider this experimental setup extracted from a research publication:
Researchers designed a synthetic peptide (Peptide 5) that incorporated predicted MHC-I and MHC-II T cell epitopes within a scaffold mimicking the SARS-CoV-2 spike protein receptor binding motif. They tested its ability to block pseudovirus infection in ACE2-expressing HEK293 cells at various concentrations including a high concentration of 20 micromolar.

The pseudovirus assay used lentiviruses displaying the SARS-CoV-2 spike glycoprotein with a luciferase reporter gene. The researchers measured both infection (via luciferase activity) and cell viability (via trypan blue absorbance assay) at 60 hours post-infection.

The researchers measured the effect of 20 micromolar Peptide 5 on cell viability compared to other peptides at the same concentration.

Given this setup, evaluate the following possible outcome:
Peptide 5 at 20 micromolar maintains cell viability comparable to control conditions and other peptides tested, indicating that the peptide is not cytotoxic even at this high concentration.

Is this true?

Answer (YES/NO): NO